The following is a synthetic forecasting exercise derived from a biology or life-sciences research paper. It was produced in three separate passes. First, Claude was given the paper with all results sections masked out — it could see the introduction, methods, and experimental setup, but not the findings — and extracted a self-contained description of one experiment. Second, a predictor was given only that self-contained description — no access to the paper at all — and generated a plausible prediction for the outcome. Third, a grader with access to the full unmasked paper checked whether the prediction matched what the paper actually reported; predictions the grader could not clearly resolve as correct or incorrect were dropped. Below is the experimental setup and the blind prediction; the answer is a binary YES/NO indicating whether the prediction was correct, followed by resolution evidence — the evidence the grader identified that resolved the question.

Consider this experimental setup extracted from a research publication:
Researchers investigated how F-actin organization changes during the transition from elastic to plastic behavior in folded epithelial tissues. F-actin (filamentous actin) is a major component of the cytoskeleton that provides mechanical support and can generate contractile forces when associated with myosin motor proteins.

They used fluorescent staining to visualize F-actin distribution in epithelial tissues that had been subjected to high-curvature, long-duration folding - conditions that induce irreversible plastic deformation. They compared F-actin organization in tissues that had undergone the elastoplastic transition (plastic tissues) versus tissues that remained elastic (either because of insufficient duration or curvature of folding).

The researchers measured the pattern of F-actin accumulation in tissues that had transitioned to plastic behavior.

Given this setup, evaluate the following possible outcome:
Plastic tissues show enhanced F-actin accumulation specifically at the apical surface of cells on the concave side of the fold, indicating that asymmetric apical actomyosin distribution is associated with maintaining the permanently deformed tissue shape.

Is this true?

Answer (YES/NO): NO